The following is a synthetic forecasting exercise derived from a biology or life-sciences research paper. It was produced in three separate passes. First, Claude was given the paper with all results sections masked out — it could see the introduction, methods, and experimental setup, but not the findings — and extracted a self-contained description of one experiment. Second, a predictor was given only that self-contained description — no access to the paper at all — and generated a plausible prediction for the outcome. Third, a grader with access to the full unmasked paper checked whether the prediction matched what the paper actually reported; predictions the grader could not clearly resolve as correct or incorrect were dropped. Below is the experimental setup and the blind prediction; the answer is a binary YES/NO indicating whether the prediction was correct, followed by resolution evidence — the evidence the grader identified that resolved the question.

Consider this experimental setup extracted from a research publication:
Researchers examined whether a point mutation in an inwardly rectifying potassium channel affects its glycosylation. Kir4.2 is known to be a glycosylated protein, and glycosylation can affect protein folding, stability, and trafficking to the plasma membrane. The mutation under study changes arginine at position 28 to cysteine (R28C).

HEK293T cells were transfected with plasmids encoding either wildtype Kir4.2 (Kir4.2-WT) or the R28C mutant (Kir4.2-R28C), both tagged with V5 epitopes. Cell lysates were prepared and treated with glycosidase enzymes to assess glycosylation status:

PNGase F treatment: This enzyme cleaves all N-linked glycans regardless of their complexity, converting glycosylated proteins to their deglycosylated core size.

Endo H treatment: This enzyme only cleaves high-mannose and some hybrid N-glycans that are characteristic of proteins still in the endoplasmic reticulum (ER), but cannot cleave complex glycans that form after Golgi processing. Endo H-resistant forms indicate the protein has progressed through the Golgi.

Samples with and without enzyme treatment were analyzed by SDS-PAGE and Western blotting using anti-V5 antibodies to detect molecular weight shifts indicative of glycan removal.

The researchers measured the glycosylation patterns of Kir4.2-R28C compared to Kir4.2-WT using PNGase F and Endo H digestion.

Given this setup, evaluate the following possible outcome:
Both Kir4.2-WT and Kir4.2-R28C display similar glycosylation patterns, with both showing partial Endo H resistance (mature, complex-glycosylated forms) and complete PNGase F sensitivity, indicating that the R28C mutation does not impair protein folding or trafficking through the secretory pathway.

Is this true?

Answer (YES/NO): NO